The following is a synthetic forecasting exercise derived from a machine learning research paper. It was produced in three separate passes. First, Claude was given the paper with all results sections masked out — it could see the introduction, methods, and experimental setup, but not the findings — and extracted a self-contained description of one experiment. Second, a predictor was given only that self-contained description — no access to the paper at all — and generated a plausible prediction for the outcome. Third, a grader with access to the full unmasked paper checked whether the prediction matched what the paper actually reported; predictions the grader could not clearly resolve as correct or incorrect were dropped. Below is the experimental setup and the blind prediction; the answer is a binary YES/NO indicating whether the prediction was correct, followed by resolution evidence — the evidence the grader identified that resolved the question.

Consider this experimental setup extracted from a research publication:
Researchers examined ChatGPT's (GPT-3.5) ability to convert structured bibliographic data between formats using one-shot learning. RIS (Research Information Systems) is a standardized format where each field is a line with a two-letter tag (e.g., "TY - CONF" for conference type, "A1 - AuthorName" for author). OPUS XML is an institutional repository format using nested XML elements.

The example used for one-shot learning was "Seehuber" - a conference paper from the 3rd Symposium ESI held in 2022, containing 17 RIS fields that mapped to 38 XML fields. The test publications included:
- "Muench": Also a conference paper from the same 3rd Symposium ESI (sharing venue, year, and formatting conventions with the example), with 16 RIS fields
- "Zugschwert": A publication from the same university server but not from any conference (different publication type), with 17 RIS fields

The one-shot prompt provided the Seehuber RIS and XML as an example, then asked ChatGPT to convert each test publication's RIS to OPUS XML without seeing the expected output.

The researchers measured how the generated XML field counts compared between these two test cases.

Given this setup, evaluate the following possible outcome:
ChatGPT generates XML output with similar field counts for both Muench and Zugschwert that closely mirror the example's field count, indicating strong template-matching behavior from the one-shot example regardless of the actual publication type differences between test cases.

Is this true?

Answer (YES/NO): NO